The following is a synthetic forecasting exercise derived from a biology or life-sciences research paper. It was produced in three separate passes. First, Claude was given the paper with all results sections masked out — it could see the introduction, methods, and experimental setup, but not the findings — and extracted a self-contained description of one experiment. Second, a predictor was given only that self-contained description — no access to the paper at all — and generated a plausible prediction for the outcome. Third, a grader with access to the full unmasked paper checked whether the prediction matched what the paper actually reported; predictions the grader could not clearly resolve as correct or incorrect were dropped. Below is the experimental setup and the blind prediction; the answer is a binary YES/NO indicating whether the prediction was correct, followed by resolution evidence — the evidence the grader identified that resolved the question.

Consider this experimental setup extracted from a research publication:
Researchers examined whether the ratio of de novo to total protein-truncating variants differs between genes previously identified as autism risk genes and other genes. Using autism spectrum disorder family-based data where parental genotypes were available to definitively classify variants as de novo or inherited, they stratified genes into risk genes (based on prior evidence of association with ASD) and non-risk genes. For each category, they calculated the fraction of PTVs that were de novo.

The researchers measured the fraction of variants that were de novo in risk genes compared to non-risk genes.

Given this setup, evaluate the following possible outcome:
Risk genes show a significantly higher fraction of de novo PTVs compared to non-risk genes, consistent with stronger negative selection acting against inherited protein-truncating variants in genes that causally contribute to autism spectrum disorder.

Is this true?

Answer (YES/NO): YES